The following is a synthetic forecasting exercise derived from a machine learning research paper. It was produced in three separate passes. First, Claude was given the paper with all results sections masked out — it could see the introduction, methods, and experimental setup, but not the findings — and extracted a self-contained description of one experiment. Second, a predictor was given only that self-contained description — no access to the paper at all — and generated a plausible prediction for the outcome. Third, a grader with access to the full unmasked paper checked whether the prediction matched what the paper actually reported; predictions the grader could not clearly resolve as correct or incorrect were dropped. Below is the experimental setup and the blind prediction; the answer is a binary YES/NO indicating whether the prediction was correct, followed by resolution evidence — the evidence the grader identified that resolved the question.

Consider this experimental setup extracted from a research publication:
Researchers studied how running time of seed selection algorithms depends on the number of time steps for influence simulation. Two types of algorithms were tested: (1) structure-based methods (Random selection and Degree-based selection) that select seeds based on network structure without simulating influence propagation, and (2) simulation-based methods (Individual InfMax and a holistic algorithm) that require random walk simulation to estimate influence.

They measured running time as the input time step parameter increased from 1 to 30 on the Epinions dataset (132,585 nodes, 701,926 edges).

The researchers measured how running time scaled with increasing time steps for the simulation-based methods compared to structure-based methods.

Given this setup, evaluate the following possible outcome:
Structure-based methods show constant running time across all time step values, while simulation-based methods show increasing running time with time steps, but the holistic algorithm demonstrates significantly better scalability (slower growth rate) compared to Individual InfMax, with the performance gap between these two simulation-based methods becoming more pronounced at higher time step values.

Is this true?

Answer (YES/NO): NO